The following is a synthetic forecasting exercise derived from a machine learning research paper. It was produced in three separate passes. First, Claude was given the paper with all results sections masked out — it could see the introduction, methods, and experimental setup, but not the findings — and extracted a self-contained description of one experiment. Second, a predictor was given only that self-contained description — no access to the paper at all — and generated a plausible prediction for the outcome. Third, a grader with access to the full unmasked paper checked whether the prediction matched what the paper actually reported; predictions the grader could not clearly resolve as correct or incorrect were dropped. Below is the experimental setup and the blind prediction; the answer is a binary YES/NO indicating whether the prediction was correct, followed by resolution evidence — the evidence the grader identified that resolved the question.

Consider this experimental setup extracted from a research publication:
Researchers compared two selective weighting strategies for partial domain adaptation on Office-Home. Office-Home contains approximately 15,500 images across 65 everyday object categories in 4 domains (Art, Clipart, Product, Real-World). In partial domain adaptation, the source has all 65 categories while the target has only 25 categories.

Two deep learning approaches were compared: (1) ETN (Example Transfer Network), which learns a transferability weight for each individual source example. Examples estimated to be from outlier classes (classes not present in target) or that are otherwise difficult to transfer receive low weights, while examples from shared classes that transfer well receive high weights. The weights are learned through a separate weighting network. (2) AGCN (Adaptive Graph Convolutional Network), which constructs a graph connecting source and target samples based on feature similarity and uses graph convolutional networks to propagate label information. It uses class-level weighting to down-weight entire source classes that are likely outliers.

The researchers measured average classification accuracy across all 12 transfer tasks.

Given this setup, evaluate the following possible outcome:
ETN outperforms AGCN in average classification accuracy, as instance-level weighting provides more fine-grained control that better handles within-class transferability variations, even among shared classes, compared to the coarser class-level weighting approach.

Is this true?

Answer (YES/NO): NO